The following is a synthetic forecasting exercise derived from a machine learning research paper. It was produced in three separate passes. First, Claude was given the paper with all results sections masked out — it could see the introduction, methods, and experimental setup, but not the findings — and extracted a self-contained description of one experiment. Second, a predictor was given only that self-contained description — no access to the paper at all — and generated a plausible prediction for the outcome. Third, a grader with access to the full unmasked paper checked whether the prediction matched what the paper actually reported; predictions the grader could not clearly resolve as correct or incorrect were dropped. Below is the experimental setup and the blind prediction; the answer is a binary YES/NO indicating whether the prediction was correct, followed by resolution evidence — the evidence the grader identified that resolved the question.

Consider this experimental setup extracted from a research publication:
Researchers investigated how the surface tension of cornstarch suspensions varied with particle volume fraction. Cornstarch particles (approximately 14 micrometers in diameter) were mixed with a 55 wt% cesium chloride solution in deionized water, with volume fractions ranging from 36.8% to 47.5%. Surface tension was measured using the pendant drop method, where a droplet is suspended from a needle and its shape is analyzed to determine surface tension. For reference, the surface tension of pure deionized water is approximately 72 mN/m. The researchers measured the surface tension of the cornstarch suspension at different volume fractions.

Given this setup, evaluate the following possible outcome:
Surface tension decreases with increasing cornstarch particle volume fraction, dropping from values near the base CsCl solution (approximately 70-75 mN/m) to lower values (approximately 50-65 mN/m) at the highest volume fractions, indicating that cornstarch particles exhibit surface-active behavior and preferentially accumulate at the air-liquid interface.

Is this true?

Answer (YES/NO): NO